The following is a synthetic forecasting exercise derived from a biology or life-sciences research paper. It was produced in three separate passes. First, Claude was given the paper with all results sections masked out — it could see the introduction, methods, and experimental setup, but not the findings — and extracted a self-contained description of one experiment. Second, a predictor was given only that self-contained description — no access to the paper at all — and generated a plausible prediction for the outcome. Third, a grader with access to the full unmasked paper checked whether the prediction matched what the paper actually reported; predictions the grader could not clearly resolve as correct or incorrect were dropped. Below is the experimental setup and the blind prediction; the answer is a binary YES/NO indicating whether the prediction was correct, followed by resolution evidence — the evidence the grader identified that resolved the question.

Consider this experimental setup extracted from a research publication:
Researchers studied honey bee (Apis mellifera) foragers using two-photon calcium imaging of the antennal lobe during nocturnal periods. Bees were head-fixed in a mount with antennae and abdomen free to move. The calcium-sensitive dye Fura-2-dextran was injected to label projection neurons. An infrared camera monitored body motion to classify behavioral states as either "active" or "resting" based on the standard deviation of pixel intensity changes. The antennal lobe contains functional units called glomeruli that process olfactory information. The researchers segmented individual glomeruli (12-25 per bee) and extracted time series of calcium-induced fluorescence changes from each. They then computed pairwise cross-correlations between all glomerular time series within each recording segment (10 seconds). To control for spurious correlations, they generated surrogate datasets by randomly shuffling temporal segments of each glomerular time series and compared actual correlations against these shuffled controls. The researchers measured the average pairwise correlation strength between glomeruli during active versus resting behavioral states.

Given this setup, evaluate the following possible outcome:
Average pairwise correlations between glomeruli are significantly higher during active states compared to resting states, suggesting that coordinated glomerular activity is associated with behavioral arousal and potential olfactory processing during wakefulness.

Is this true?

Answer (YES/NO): NO